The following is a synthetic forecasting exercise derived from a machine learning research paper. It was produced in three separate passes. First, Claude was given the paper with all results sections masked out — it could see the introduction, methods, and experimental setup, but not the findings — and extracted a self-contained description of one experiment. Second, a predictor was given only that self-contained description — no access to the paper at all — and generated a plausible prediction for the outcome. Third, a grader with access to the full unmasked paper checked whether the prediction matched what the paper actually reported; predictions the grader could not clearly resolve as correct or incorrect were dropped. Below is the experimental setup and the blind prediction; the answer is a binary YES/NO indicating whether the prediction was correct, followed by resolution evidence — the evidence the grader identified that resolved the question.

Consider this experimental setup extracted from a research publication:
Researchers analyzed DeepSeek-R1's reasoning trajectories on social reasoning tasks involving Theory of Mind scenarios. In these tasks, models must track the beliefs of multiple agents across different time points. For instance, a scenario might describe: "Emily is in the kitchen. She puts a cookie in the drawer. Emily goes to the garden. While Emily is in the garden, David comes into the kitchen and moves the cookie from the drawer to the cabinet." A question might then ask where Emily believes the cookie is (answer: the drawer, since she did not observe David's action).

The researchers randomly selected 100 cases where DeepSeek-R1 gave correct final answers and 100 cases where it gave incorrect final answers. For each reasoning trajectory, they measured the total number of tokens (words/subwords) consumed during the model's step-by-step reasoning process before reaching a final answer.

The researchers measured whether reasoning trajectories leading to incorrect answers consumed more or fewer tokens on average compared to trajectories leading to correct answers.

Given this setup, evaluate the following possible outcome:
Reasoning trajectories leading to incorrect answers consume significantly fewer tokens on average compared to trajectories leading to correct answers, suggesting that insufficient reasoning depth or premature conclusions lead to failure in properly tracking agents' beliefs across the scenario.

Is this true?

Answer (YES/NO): NO